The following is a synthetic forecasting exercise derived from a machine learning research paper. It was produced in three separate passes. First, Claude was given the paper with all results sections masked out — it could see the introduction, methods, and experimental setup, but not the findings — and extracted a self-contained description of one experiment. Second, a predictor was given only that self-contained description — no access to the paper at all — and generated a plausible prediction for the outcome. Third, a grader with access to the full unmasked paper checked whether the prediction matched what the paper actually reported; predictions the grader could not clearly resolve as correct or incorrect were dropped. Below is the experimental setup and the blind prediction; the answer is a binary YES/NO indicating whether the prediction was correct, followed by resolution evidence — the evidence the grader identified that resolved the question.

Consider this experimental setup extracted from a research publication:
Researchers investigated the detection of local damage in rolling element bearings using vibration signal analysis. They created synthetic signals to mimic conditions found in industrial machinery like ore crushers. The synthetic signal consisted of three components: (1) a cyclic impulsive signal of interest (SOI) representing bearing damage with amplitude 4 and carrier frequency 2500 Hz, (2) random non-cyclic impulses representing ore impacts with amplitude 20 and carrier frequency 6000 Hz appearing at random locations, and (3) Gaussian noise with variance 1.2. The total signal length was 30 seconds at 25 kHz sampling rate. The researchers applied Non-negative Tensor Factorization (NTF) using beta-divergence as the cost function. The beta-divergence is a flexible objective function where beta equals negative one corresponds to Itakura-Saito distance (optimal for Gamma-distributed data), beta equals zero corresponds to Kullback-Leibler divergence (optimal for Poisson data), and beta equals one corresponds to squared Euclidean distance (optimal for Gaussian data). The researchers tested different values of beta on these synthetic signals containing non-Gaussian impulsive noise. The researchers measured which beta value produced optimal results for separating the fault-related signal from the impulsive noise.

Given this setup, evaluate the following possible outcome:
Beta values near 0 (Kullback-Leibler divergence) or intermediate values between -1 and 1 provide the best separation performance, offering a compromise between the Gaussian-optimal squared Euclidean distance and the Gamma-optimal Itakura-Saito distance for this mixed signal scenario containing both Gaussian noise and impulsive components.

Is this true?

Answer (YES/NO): NO